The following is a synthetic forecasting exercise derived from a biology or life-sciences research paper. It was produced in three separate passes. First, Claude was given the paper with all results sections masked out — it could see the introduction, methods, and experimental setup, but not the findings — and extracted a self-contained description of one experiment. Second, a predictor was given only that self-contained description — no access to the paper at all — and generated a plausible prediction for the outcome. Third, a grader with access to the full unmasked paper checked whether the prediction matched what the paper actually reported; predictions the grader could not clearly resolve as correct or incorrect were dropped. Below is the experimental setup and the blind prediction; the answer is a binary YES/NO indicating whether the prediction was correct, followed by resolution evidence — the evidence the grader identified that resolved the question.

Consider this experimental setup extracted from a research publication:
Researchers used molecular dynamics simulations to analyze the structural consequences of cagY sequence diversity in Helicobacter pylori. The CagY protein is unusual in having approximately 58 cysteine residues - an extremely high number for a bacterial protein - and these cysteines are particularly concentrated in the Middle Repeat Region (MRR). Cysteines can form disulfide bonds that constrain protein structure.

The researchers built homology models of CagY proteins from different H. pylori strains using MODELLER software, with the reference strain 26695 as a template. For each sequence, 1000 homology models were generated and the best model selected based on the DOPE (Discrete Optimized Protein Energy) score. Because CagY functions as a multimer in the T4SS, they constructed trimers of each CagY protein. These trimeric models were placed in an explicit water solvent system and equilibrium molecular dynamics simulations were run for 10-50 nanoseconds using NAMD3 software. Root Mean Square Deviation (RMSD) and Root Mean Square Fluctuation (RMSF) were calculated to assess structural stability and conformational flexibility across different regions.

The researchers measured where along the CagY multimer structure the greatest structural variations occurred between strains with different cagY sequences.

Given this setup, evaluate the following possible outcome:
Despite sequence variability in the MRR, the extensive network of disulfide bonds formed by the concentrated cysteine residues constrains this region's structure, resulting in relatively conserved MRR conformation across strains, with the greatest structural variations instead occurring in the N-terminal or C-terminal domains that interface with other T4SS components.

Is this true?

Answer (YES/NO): NO